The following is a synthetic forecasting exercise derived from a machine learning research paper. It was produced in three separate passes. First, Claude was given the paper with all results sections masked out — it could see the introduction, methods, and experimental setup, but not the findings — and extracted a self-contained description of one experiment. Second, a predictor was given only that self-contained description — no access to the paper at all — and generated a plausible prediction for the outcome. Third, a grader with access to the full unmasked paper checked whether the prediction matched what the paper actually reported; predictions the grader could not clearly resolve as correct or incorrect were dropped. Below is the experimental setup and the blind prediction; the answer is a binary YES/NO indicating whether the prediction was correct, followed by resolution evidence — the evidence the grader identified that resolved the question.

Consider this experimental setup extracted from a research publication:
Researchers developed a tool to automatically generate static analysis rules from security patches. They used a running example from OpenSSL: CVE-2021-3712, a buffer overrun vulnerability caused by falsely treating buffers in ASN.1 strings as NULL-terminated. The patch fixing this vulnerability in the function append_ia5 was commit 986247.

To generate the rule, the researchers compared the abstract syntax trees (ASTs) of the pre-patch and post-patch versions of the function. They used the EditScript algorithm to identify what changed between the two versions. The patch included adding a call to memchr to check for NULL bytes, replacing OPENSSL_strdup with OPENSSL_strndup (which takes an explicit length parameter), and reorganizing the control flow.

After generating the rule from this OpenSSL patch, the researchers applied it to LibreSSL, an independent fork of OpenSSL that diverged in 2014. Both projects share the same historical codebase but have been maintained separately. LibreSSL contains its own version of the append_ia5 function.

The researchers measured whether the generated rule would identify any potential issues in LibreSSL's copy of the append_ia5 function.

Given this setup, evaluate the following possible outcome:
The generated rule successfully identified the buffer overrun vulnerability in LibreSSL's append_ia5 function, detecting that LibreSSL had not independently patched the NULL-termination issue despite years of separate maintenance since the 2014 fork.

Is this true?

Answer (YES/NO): YES